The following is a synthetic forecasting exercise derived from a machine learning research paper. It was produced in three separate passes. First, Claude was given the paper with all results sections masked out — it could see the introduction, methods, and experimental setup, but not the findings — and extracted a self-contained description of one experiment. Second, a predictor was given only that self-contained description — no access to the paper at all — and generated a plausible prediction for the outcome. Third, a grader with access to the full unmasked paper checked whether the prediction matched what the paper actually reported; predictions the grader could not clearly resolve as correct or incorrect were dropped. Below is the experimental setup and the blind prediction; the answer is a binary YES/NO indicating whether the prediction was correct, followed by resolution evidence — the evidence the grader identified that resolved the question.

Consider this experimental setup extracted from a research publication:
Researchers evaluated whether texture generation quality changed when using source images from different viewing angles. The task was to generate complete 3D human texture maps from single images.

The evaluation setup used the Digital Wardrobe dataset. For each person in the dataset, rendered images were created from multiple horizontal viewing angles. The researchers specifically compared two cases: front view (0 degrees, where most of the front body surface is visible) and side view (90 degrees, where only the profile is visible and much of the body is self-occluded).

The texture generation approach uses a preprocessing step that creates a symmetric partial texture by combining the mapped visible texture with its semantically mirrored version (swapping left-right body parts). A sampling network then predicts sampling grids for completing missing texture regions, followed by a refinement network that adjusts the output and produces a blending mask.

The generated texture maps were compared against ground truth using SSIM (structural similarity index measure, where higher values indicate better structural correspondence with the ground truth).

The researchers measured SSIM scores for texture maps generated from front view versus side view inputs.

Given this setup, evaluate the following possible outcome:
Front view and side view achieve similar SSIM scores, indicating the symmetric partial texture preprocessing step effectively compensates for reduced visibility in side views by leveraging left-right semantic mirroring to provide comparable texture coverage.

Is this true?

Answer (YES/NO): YES